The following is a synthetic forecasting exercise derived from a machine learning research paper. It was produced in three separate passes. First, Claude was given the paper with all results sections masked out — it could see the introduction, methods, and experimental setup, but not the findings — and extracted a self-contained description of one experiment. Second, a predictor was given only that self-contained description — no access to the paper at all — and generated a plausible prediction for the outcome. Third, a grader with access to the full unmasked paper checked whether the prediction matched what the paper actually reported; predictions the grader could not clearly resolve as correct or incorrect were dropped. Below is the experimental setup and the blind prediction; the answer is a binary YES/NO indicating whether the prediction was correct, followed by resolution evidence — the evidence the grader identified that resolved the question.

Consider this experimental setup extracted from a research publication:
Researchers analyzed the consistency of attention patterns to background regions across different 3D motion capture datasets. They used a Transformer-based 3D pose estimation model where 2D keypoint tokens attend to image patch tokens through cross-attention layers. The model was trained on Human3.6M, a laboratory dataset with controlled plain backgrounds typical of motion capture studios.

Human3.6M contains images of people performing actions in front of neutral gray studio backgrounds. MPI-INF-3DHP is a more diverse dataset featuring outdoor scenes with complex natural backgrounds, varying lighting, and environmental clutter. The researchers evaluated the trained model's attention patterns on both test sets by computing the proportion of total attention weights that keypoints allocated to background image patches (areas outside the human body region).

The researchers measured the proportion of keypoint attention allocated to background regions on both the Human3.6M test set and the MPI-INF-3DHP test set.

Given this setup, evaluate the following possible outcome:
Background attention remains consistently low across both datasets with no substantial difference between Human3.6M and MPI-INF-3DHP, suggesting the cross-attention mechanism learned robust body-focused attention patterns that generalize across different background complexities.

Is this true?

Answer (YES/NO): NO